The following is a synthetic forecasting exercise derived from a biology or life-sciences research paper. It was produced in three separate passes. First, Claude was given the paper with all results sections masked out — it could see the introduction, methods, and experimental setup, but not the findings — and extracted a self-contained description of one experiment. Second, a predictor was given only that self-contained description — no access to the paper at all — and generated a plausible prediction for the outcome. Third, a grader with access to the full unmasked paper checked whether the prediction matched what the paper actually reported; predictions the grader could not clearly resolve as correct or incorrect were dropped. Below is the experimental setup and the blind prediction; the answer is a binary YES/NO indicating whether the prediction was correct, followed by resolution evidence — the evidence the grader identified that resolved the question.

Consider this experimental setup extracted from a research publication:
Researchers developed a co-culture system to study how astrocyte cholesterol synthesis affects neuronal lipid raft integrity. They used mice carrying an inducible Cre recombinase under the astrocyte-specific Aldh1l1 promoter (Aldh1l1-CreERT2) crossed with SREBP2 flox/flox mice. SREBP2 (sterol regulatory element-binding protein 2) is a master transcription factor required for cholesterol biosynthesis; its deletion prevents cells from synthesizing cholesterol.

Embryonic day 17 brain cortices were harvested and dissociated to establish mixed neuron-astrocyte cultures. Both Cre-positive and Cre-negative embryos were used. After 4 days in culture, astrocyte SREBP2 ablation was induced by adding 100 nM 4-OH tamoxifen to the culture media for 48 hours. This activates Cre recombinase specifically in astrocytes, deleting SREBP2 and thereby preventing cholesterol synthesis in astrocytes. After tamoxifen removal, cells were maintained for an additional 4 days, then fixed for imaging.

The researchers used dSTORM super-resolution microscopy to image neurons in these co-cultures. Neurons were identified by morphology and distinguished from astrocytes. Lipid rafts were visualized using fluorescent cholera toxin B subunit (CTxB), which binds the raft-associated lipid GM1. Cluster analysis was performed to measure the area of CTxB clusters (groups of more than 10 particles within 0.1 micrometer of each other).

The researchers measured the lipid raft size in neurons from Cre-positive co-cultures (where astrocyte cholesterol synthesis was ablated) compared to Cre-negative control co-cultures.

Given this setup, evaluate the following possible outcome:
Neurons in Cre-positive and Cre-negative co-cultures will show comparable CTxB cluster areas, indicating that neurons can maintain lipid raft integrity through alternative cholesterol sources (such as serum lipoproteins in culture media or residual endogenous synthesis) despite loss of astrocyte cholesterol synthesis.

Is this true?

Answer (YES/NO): NO